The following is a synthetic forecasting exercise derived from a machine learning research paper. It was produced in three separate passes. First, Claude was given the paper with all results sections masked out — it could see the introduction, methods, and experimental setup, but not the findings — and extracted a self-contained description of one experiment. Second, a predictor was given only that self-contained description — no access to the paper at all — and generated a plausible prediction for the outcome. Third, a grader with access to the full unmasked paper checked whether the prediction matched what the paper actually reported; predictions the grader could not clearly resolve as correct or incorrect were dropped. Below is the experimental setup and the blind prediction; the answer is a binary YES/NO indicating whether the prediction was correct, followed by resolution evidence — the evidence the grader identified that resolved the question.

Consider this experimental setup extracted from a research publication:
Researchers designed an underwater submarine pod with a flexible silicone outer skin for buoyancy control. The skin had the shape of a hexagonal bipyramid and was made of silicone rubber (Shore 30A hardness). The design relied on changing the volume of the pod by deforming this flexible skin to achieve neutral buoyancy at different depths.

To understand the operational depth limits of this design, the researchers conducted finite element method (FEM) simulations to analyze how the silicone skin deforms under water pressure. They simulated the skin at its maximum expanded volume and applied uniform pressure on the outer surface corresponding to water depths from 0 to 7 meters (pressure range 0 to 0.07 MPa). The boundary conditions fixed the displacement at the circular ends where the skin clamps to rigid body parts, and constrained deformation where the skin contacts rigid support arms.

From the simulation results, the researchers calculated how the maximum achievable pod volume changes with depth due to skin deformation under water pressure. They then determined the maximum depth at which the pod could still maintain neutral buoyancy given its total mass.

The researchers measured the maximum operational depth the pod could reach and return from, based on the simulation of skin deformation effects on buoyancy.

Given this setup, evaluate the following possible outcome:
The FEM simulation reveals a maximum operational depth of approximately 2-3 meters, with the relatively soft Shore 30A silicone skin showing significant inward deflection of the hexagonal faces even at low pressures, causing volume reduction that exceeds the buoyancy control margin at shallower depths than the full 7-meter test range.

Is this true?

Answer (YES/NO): NO